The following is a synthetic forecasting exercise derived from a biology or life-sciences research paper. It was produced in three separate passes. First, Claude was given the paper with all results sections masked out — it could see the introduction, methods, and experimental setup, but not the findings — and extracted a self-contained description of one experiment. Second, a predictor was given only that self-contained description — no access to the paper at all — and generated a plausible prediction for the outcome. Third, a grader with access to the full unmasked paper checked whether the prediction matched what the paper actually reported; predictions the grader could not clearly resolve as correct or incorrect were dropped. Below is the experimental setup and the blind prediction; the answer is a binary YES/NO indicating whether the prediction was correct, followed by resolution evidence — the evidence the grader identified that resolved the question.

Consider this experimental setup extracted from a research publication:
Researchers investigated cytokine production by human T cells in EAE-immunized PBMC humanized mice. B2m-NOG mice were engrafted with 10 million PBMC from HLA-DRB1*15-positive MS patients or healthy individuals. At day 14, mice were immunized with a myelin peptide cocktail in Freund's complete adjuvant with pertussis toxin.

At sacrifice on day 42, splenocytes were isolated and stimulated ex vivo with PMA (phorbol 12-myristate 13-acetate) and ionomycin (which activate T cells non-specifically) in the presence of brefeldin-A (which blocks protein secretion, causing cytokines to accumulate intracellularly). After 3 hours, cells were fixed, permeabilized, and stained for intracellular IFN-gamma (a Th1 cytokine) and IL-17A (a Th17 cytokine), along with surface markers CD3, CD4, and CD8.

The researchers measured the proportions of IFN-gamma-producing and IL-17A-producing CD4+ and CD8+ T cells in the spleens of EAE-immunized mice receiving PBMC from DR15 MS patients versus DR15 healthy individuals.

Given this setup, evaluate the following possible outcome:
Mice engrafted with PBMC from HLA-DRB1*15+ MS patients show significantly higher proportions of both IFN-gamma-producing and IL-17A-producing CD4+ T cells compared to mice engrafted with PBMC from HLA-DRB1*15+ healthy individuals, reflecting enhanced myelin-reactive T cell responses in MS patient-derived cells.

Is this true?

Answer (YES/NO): NO